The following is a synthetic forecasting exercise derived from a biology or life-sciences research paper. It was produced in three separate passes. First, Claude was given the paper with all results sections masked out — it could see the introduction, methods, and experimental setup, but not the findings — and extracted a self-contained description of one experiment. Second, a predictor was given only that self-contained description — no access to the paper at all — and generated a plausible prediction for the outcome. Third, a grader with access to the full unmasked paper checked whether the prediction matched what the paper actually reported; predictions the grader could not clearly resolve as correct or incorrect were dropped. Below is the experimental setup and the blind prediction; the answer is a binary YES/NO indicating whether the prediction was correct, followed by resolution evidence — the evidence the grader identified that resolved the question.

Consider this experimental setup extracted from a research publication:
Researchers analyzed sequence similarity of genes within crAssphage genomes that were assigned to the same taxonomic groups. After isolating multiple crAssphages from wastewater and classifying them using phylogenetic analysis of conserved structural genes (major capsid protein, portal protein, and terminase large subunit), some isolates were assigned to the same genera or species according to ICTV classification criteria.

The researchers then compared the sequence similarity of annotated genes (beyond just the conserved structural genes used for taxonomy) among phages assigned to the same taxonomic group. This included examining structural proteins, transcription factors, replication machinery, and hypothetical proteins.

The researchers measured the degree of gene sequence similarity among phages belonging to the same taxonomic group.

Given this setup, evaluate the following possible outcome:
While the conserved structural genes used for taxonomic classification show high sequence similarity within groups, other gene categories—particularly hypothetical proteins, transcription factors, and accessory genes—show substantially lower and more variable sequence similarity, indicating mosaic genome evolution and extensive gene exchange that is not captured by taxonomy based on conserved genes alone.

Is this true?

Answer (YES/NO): NO